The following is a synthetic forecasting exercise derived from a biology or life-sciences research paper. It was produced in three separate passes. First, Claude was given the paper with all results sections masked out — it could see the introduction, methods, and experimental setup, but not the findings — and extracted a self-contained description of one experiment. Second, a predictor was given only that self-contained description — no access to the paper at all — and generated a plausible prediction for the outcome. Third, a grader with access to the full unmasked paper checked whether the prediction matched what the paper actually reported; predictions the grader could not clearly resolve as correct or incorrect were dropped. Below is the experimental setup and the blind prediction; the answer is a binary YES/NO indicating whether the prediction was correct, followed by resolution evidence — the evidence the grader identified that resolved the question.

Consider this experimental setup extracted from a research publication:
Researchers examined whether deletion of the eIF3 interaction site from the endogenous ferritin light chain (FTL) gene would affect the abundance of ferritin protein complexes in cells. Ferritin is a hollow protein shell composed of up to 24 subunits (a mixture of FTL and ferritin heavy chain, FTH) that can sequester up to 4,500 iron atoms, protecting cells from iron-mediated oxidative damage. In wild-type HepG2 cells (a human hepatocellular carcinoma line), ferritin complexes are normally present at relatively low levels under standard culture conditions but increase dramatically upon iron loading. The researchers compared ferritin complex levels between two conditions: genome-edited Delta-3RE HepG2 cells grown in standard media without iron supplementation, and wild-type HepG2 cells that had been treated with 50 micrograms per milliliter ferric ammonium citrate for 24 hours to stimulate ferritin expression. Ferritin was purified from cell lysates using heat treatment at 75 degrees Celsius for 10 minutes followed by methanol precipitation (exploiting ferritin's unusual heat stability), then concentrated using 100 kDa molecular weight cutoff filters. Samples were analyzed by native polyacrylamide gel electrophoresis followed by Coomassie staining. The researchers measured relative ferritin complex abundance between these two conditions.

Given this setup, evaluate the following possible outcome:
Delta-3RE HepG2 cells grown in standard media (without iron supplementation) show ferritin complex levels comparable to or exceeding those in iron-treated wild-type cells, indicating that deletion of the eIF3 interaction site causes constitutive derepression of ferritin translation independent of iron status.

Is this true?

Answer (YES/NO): YES